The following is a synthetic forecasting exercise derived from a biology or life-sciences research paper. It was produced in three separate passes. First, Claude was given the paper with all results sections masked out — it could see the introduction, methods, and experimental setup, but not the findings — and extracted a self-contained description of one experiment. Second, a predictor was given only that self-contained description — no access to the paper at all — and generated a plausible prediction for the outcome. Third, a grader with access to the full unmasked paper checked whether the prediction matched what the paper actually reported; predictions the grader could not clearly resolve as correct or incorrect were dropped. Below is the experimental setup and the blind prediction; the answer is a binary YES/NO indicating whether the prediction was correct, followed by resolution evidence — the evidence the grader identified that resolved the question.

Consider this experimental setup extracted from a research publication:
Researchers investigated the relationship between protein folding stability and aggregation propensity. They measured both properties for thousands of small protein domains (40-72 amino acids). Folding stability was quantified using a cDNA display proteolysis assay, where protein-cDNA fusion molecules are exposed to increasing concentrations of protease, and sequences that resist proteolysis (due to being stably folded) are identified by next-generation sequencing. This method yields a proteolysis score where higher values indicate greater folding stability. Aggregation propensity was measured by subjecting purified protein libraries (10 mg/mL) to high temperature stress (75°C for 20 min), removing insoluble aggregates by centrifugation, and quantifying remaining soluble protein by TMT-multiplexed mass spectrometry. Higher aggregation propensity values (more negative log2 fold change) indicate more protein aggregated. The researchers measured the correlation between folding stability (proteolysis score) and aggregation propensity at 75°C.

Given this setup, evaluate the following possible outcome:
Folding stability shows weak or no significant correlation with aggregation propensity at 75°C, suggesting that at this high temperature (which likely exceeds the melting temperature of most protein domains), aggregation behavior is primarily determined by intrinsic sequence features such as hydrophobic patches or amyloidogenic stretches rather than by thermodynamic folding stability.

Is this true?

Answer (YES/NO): NO